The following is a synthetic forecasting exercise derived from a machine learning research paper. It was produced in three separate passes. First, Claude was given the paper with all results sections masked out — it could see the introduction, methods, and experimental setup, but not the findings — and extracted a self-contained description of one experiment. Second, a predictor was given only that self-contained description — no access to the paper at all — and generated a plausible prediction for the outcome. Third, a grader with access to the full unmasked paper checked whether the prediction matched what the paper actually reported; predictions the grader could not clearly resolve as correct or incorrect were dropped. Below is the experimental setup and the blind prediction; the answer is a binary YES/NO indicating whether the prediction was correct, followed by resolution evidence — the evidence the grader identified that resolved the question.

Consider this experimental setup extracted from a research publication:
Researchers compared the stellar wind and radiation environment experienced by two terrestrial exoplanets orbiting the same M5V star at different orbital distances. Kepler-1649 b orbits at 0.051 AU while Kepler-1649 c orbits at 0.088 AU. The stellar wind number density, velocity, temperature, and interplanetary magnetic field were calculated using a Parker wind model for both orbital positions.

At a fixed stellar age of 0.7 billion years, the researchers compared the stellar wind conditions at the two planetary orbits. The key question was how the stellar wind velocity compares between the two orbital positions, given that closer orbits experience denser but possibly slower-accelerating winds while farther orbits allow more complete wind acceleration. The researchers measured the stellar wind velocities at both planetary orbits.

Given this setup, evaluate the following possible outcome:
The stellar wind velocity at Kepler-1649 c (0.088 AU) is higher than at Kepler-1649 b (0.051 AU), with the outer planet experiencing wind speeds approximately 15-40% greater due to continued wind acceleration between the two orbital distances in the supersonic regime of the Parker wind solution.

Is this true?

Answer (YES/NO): NO